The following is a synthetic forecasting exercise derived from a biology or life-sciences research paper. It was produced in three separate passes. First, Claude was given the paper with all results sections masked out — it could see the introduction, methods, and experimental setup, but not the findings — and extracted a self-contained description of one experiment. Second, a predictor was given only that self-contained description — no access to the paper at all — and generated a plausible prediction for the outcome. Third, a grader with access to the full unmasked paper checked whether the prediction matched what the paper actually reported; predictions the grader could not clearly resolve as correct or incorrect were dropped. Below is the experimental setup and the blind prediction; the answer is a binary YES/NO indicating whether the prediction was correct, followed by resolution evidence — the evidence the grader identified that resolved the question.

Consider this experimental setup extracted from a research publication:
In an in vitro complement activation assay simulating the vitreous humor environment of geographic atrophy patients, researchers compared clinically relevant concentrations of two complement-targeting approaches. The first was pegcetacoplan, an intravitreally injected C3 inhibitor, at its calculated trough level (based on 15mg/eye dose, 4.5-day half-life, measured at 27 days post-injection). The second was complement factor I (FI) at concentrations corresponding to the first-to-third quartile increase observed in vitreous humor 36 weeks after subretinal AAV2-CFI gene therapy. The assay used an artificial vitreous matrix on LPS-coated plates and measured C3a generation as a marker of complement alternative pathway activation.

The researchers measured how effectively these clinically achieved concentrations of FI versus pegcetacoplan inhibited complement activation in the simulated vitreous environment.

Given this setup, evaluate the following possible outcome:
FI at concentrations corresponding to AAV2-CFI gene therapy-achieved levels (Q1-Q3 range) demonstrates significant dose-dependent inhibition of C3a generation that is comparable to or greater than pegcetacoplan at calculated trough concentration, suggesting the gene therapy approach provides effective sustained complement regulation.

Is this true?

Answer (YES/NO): NO